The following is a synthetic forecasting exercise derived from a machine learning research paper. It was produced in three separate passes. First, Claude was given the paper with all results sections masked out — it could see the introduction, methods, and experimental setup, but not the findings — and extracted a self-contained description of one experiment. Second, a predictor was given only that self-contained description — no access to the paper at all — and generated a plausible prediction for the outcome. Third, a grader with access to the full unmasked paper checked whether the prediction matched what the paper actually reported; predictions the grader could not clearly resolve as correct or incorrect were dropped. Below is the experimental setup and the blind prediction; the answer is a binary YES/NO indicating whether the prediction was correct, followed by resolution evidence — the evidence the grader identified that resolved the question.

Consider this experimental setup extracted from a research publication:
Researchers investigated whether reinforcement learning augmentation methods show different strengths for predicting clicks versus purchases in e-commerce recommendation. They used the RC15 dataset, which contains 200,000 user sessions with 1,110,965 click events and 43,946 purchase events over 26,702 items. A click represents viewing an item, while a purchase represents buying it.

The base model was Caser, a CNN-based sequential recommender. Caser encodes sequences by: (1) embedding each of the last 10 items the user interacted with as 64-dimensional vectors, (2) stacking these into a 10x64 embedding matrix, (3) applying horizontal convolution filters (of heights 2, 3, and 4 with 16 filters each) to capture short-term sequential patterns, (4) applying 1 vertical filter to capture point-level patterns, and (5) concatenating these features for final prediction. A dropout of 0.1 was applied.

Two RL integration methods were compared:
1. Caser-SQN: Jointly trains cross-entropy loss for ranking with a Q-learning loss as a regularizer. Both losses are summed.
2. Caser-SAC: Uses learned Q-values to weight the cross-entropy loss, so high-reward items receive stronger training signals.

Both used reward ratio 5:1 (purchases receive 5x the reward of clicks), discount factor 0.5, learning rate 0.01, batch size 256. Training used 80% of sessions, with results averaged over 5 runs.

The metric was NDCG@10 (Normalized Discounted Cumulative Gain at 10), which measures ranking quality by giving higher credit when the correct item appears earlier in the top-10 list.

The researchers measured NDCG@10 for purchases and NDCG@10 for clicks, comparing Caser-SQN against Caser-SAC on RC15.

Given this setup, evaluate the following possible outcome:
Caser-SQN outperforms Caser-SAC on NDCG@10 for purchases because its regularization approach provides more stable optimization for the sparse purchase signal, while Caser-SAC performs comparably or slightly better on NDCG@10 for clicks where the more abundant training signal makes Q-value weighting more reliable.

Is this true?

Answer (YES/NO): NO